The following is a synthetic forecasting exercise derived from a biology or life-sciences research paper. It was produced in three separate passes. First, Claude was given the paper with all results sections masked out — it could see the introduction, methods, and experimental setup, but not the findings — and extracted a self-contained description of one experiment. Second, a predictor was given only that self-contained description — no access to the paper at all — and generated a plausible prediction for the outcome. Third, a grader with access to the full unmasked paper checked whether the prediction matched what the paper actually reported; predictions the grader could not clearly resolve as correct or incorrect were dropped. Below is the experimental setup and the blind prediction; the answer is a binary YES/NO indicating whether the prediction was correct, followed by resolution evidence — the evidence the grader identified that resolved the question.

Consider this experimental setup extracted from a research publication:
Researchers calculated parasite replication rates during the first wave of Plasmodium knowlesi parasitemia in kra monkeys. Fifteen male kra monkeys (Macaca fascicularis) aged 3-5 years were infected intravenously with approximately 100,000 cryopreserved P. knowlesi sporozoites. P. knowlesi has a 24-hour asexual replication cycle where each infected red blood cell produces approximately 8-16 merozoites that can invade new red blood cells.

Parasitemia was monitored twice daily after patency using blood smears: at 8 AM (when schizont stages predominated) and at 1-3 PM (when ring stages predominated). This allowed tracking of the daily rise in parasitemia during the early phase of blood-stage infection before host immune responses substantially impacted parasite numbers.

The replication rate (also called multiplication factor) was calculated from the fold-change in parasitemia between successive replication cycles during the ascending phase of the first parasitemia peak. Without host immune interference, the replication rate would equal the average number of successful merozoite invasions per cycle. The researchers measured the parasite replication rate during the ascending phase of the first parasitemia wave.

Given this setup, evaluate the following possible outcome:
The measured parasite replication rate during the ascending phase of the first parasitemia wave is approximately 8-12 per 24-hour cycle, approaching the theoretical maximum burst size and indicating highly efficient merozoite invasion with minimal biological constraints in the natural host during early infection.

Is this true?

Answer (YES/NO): YES